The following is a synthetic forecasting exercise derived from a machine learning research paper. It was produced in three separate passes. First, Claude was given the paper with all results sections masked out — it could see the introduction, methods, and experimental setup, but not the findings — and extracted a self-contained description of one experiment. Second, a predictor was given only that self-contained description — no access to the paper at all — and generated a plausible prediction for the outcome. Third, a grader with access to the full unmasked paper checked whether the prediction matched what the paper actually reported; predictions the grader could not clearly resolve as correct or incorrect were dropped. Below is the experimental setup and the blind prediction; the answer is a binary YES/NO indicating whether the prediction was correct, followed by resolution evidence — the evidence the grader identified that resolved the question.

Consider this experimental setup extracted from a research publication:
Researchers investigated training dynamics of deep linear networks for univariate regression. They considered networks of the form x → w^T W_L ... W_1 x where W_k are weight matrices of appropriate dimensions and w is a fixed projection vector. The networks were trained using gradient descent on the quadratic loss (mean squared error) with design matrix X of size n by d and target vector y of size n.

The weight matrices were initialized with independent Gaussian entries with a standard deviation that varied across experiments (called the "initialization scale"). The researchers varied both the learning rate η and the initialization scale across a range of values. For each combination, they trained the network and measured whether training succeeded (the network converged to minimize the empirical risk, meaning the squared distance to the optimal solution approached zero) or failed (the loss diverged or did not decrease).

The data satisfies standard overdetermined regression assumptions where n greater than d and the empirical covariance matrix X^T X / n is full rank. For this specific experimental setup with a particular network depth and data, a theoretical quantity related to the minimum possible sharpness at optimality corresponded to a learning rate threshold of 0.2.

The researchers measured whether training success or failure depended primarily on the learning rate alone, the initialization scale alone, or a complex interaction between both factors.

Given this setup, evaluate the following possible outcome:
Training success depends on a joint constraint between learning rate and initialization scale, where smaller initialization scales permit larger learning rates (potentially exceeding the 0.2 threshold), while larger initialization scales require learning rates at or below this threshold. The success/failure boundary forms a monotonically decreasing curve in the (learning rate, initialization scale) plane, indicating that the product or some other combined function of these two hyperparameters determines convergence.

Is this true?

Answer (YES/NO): NO